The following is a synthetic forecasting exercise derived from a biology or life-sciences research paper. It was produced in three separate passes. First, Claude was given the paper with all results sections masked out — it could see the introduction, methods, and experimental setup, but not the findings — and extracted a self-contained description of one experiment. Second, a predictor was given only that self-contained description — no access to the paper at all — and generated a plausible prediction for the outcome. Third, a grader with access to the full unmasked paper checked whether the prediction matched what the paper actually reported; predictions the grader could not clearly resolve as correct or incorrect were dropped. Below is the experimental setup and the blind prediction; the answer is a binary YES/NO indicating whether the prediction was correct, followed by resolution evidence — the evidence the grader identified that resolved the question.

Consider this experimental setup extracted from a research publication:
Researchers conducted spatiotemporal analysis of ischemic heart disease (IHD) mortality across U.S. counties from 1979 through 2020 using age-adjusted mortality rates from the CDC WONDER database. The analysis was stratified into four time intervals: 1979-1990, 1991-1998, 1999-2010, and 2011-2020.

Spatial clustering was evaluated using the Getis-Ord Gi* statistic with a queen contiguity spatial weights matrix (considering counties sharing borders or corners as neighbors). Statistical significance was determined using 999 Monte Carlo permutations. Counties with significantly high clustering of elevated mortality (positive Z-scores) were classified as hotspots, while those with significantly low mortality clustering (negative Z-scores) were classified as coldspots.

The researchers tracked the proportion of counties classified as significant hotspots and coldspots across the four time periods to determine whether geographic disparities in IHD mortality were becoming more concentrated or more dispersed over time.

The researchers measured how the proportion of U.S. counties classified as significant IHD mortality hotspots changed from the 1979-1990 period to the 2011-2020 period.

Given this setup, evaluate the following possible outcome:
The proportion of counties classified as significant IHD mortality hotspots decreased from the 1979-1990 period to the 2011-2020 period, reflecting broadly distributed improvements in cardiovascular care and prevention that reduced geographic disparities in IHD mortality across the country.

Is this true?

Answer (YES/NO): NO